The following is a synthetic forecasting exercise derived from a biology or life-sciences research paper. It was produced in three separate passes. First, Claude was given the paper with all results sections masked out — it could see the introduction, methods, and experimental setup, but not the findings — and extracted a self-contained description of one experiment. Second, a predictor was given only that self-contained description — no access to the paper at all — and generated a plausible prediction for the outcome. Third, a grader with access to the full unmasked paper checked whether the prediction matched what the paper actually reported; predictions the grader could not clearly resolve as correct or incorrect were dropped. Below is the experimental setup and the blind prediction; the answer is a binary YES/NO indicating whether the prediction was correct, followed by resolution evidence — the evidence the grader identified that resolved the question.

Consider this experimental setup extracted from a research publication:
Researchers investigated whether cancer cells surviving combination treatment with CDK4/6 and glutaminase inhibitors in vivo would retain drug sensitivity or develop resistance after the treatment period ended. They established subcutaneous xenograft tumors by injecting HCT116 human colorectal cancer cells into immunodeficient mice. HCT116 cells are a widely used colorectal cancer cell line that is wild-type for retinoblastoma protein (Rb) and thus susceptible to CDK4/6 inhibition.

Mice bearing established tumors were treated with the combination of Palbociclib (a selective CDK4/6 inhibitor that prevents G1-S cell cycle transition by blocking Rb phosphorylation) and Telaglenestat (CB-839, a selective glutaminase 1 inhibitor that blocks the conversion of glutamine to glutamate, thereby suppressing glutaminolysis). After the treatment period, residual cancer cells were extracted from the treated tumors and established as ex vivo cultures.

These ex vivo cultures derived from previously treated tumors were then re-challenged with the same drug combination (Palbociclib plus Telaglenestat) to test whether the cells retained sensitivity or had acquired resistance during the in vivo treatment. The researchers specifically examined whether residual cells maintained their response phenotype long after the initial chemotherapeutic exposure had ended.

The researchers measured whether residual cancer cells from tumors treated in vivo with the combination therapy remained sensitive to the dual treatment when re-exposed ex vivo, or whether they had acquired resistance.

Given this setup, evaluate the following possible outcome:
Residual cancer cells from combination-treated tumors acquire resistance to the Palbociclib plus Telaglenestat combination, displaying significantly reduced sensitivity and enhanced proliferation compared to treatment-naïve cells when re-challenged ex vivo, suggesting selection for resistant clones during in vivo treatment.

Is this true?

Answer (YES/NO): NO